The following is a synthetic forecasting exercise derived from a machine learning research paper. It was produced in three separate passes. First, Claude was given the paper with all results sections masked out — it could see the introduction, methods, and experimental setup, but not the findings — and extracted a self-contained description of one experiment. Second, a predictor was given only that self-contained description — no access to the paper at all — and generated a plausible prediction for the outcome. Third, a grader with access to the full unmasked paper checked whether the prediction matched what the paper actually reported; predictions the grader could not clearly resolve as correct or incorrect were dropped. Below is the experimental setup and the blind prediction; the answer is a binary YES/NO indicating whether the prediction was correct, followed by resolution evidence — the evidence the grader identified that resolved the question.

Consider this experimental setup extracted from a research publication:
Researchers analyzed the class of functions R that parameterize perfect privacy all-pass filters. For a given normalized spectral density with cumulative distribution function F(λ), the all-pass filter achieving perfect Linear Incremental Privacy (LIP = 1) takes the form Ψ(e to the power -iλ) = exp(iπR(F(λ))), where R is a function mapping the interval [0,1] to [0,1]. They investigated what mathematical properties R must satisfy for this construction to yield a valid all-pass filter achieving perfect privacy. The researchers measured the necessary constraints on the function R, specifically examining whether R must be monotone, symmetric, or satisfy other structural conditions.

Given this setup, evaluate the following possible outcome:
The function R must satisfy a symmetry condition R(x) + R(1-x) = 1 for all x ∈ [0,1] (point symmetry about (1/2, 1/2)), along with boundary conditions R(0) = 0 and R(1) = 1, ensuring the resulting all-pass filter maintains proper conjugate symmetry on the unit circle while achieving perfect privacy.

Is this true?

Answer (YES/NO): YES